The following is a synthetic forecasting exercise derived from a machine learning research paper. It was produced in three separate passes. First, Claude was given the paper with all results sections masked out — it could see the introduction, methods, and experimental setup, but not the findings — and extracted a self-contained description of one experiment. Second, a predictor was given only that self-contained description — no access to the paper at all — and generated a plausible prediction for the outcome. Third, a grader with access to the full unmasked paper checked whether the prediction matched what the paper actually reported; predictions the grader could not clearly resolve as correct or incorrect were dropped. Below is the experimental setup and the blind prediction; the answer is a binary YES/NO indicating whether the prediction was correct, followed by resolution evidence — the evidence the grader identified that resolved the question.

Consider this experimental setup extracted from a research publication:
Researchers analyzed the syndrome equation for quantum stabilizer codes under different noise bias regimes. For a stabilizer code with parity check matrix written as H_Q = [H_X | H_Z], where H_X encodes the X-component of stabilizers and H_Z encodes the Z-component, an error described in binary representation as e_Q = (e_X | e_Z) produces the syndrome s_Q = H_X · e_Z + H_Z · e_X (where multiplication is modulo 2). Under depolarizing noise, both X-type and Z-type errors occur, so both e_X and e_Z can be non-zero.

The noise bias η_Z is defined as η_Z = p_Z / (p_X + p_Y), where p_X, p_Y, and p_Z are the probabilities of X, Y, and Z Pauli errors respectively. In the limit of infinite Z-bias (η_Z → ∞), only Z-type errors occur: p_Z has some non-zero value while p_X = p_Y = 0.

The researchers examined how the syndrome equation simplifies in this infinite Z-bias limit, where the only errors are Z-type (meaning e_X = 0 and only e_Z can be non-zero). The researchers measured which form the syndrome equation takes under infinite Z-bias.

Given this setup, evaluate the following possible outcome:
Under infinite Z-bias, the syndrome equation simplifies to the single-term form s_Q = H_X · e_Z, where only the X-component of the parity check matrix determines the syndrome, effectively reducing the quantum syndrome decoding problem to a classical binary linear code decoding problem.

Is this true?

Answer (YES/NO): YES